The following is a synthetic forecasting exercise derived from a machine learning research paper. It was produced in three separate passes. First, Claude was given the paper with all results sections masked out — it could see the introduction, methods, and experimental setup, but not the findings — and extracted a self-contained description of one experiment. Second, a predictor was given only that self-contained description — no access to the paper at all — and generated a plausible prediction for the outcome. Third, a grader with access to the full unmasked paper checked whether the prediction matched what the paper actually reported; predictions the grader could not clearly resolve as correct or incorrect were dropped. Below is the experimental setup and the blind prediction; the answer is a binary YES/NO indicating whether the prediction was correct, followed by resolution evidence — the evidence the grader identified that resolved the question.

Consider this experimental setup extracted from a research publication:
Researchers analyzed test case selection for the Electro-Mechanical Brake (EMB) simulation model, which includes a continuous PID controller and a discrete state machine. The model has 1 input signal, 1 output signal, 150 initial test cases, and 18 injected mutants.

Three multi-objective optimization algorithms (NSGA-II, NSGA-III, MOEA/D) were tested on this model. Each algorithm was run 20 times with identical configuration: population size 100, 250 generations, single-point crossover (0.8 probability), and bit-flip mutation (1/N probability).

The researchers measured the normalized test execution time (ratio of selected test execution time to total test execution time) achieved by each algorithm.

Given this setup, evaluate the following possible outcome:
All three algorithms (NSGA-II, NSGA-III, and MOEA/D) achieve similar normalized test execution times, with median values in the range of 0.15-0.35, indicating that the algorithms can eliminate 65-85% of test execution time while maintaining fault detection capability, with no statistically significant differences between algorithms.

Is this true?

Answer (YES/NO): NO